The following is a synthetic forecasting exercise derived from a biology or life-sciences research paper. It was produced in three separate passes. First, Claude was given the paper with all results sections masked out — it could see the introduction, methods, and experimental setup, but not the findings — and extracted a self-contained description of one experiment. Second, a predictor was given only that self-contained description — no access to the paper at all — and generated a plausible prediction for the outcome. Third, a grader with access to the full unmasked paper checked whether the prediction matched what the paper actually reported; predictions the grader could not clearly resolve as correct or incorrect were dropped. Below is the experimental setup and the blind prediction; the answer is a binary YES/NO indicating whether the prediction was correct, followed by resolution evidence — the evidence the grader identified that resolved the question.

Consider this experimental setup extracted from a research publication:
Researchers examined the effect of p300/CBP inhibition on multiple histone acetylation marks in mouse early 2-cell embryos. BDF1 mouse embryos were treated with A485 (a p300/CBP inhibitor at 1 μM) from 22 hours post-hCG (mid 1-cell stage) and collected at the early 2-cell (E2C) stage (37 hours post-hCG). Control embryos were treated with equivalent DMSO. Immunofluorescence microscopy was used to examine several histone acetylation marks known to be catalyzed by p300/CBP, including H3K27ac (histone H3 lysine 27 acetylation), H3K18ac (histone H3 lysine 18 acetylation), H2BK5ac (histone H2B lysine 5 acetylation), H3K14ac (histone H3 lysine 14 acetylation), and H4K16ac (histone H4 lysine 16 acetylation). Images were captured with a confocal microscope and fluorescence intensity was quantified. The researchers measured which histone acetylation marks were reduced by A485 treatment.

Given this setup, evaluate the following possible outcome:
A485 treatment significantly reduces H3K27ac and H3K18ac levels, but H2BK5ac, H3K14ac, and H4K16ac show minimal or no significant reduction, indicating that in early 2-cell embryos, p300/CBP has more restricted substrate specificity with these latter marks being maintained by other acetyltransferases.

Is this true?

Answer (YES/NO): NO